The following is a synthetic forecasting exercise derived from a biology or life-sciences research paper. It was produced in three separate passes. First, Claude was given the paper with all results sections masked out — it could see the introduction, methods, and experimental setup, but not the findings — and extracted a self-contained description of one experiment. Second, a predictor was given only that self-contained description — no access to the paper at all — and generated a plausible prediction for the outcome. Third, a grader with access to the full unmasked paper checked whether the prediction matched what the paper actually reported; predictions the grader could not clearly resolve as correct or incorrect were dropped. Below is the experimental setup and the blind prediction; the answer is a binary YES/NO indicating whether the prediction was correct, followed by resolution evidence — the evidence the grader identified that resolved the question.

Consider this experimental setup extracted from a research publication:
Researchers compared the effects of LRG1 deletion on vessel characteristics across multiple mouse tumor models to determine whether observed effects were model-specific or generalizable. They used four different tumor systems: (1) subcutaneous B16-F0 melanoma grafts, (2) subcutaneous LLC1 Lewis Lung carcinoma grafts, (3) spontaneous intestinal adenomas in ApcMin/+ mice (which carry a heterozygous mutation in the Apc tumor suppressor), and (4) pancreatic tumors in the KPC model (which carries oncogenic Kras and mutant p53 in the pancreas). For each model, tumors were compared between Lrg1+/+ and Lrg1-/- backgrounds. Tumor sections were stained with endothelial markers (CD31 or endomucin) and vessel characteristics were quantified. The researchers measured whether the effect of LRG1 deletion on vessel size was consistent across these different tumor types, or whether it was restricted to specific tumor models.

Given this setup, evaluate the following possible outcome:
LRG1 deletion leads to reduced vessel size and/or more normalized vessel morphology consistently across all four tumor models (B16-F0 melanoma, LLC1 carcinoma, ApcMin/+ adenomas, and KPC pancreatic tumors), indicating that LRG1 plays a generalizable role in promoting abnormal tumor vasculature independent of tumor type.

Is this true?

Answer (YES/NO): NO